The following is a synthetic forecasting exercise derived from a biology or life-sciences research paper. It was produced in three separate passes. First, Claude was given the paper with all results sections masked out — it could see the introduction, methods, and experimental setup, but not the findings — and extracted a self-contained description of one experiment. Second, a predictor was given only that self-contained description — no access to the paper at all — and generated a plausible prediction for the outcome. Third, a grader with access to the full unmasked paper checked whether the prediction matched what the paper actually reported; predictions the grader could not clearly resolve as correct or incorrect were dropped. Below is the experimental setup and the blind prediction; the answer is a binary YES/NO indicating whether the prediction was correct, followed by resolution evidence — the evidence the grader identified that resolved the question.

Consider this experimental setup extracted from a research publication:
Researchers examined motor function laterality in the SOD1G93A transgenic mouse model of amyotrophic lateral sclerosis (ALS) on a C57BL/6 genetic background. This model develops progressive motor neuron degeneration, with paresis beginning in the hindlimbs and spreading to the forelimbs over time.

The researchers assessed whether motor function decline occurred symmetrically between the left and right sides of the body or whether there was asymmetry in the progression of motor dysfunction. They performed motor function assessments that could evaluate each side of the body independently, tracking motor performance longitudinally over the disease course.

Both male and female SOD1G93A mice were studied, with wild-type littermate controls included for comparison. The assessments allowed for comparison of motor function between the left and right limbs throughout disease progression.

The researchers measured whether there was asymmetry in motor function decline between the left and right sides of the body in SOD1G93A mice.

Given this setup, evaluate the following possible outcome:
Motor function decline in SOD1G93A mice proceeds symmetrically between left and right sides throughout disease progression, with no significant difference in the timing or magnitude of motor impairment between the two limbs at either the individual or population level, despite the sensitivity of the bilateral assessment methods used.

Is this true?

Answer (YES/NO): NO